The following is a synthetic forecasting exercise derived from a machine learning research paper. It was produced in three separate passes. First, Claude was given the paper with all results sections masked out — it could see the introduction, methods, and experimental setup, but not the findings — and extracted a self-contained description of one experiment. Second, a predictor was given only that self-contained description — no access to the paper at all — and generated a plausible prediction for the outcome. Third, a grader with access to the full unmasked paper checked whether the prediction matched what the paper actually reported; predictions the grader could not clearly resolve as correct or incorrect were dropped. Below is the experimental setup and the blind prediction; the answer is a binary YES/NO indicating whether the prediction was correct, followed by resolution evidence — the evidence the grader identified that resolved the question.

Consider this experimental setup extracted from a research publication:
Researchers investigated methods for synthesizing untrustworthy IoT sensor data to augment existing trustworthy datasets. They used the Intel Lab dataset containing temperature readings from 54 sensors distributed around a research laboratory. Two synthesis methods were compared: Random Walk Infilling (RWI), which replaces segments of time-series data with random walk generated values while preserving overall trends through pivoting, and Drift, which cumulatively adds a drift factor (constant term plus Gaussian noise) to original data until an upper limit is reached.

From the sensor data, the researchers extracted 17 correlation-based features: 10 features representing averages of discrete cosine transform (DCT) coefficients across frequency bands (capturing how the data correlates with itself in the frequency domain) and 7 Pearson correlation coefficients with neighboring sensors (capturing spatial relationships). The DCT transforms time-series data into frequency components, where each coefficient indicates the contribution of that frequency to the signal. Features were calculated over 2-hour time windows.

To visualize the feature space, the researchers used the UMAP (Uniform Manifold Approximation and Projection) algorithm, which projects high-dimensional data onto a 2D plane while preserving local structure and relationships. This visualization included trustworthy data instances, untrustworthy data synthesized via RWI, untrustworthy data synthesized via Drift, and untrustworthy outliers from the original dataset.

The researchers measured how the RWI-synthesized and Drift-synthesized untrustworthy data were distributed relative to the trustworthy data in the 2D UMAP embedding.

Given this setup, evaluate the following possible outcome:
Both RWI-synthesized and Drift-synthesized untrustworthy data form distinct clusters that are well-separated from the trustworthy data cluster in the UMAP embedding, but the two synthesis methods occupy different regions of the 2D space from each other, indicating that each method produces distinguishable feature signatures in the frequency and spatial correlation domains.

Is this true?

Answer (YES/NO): NO